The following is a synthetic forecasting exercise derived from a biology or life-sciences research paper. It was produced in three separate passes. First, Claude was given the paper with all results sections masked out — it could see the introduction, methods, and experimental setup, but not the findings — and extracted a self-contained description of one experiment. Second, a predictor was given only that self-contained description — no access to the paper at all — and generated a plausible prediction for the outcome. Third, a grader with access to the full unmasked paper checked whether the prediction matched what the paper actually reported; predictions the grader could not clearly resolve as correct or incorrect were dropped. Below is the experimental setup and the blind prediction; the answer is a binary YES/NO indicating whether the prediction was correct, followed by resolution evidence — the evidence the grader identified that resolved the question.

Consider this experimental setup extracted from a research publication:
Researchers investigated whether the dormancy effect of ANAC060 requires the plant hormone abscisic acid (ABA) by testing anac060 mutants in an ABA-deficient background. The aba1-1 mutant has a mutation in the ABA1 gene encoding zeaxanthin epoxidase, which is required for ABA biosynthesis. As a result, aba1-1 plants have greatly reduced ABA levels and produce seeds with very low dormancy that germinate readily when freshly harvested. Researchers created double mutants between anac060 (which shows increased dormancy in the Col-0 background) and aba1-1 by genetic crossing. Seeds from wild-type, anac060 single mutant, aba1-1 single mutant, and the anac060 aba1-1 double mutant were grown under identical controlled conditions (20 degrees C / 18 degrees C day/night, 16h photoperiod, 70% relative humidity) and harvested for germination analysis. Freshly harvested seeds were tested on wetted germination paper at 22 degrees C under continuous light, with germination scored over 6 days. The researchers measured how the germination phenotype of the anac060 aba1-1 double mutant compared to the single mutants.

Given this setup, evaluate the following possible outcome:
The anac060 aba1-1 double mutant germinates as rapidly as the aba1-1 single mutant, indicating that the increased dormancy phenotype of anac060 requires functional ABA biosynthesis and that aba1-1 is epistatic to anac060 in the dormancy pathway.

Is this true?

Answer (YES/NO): YES